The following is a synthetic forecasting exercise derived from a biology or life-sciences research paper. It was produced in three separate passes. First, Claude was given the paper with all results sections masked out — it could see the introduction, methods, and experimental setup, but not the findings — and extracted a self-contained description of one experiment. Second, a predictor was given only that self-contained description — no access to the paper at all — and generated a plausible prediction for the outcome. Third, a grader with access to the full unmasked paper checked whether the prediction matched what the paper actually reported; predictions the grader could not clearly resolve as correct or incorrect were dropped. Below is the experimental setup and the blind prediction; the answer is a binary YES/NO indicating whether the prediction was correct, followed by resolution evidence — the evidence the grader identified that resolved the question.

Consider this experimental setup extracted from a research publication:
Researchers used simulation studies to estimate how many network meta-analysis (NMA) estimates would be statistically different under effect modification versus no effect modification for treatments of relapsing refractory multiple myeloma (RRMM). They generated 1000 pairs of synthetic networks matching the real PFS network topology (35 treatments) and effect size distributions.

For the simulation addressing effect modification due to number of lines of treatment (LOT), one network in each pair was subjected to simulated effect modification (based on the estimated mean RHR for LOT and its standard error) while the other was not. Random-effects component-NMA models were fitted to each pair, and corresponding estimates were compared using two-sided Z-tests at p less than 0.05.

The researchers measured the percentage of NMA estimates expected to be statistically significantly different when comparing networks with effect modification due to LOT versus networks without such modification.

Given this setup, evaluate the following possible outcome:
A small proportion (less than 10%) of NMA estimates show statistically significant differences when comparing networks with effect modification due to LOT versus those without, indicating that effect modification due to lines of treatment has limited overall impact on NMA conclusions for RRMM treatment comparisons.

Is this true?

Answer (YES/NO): YES